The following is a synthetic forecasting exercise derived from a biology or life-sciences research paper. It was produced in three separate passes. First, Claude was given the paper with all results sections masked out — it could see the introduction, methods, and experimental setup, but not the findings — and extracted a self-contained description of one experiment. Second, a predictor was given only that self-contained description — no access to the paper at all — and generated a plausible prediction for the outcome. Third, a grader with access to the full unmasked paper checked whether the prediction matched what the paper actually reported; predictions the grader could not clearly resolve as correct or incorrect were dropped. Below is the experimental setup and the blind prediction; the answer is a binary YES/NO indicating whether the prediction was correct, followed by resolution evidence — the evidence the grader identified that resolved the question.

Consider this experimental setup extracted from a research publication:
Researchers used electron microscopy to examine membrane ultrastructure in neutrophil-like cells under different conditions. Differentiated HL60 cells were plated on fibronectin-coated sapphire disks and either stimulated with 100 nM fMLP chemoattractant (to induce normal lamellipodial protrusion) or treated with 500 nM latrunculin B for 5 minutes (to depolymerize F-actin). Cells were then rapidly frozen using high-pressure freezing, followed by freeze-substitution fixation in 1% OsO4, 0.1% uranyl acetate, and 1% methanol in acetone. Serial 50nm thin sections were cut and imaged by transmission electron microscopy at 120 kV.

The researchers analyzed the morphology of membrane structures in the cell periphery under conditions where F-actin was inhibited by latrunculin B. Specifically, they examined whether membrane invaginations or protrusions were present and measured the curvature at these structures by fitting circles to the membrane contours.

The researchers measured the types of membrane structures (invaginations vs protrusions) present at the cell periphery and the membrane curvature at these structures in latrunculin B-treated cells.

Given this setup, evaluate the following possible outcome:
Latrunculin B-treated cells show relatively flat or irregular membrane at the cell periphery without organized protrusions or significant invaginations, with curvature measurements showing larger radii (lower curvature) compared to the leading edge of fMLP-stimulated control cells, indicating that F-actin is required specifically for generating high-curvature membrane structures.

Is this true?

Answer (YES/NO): NO